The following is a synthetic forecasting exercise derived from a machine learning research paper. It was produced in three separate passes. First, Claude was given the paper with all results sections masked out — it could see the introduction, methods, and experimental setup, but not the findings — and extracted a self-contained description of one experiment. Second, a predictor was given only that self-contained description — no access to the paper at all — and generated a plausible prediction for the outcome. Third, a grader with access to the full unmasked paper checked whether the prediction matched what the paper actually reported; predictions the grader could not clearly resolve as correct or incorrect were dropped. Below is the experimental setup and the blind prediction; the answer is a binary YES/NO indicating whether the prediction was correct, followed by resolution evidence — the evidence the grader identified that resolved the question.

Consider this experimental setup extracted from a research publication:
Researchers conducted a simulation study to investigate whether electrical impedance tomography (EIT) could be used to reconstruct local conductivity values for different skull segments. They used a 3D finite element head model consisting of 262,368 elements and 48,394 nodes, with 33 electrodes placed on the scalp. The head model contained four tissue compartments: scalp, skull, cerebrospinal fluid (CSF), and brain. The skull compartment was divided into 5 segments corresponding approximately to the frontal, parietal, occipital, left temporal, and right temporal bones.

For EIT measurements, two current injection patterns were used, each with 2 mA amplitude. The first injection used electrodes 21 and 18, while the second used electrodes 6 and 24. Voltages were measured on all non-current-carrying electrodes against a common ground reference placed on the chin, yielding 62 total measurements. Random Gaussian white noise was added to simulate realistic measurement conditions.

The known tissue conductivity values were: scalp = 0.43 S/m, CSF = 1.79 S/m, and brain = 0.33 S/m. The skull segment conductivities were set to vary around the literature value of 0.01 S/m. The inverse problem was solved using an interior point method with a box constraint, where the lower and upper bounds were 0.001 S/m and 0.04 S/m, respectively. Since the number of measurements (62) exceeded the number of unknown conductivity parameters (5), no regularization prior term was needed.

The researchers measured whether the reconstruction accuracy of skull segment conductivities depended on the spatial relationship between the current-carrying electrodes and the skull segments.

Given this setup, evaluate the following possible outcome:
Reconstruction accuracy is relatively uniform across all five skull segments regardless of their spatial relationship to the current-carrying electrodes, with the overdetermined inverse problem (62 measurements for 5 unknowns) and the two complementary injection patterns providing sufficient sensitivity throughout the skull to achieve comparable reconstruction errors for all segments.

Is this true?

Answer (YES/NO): NO